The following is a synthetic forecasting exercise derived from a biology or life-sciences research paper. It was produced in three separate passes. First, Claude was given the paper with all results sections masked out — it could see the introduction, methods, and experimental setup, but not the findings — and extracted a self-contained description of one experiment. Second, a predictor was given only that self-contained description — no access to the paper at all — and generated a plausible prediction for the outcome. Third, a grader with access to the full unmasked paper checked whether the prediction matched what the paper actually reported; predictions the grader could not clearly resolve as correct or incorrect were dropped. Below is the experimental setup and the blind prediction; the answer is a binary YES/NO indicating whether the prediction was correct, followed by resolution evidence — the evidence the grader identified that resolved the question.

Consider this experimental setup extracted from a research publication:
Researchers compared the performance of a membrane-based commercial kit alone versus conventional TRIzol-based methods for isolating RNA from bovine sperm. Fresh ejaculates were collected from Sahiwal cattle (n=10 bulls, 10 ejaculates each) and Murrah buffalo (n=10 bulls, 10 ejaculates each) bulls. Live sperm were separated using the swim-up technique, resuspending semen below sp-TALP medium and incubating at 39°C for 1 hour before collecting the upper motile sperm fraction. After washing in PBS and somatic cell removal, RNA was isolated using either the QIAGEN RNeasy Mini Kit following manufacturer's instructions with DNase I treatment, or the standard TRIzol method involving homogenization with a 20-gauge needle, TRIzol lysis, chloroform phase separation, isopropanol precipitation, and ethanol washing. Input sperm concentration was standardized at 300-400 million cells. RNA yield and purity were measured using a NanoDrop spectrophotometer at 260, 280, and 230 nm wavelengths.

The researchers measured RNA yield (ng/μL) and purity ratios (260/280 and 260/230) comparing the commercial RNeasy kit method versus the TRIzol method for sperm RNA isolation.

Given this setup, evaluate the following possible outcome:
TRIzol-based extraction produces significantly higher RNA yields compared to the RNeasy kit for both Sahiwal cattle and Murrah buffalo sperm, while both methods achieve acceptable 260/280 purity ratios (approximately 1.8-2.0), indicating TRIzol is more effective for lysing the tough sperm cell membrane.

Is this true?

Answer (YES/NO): YES